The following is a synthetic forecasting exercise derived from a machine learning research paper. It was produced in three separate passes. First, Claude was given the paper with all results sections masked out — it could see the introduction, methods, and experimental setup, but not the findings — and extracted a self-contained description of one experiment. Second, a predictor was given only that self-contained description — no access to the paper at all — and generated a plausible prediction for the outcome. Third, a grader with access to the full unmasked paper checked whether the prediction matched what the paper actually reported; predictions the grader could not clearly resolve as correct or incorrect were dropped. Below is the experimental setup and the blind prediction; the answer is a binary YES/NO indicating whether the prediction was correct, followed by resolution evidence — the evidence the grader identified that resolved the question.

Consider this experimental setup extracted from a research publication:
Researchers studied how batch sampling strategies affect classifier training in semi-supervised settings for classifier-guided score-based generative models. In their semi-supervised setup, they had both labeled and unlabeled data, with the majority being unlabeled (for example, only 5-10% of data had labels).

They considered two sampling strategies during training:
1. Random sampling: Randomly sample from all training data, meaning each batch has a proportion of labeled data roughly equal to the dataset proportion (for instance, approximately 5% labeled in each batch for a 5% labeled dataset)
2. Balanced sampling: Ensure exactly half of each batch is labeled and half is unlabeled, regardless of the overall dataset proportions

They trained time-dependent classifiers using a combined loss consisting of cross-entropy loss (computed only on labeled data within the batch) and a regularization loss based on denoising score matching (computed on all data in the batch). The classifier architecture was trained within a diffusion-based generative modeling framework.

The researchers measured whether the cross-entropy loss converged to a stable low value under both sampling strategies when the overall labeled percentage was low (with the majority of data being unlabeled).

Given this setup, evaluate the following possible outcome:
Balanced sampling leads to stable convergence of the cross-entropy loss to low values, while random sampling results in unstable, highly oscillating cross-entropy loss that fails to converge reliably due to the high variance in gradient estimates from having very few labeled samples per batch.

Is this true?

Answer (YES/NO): NO